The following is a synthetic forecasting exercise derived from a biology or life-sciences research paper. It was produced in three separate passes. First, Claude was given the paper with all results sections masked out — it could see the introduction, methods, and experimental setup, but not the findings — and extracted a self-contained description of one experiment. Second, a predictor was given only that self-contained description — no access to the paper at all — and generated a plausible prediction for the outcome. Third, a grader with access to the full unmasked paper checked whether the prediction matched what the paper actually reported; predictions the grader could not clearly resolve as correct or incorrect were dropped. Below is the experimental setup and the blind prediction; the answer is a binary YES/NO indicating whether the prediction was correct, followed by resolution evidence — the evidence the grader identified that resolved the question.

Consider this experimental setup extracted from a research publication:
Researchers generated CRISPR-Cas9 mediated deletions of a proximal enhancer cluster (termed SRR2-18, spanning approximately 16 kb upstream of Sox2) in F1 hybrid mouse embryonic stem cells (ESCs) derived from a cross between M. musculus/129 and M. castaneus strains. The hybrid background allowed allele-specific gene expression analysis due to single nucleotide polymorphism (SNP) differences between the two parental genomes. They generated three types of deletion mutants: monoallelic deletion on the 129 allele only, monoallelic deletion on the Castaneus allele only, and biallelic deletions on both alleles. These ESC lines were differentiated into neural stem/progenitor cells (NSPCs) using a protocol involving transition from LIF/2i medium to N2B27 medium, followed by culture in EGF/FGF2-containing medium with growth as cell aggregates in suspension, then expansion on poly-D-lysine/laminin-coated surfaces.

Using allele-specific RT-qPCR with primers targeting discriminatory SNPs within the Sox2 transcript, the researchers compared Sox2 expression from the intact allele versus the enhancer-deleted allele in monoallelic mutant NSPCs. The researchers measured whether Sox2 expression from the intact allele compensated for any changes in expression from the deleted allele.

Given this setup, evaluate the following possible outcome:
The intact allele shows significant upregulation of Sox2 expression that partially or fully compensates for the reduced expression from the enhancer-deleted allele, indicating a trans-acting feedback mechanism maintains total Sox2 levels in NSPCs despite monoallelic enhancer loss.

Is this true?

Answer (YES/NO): NO